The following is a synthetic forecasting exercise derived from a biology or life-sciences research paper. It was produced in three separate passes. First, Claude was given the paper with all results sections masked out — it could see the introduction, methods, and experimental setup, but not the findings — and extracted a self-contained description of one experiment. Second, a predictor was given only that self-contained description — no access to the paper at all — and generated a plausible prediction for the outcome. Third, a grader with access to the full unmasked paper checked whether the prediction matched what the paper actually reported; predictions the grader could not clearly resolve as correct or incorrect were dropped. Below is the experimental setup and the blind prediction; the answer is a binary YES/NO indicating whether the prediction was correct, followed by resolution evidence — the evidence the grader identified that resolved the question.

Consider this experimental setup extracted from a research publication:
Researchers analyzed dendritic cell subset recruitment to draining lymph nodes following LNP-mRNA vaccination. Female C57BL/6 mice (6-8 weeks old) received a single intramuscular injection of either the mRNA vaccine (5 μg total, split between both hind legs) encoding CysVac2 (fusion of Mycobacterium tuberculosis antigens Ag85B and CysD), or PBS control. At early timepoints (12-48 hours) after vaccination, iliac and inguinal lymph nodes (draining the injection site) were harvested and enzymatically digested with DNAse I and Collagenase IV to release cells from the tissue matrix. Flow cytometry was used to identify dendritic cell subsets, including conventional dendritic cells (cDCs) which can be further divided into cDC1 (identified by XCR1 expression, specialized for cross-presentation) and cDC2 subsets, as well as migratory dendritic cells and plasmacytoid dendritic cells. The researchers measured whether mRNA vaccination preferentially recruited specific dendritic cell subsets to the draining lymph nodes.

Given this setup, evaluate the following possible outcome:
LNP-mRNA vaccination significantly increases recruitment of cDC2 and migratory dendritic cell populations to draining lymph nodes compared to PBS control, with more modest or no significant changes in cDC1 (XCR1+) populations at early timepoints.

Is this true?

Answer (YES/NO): NO